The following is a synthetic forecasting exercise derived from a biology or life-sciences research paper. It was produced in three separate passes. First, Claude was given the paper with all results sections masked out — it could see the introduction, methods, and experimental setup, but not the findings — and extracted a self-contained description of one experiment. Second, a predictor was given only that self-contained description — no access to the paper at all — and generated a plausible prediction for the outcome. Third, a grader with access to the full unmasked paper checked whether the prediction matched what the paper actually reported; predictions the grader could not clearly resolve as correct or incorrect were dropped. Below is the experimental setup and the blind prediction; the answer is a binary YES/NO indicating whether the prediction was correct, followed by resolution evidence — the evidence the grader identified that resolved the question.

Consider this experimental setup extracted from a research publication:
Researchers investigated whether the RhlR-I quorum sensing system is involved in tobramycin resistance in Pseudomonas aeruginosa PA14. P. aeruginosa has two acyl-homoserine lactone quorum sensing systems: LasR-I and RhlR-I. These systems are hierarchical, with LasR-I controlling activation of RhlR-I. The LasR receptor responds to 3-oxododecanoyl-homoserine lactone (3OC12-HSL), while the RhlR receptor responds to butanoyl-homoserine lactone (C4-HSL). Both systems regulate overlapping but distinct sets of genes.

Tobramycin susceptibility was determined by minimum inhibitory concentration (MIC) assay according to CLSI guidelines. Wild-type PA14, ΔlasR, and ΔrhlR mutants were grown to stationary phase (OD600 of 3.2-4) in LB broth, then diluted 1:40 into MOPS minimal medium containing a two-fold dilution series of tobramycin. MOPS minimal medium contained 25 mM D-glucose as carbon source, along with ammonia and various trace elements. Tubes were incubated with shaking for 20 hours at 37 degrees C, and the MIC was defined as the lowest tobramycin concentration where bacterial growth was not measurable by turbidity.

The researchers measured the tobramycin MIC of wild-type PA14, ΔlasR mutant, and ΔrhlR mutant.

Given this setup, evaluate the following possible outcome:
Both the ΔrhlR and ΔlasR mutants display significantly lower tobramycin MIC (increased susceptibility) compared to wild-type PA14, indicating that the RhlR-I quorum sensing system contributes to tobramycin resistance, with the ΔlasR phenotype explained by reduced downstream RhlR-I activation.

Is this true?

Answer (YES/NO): NO